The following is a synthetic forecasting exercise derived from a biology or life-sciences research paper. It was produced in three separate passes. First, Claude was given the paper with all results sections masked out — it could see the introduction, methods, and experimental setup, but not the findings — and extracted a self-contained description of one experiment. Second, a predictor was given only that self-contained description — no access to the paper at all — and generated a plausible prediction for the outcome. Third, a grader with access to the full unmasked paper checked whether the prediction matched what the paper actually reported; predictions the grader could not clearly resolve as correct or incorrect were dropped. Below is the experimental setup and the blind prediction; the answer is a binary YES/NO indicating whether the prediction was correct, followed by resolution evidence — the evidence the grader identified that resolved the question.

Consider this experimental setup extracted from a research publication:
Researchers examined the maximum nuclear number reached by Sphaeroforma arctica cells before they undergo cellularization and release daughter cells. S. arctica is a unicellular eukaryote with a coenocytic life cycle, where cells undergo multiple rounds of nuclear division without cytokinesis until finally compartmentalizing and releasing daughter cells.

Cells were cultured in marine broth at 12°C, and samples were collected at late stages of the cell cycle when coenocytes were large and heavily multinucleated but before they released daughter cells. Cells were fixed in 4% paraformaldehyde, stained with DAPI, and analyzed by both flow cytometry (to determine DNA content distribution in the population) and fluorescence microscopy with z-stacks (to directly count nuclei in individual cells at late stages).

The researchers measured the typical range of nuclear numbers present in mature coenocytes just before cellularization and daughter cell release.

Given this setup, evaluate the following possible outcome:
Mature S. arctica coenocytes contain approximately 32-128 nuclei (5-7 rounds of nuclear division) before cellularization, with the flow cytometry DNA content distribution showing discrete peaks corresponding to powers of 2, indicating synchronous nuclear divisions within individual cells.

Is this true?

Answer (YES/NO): NO